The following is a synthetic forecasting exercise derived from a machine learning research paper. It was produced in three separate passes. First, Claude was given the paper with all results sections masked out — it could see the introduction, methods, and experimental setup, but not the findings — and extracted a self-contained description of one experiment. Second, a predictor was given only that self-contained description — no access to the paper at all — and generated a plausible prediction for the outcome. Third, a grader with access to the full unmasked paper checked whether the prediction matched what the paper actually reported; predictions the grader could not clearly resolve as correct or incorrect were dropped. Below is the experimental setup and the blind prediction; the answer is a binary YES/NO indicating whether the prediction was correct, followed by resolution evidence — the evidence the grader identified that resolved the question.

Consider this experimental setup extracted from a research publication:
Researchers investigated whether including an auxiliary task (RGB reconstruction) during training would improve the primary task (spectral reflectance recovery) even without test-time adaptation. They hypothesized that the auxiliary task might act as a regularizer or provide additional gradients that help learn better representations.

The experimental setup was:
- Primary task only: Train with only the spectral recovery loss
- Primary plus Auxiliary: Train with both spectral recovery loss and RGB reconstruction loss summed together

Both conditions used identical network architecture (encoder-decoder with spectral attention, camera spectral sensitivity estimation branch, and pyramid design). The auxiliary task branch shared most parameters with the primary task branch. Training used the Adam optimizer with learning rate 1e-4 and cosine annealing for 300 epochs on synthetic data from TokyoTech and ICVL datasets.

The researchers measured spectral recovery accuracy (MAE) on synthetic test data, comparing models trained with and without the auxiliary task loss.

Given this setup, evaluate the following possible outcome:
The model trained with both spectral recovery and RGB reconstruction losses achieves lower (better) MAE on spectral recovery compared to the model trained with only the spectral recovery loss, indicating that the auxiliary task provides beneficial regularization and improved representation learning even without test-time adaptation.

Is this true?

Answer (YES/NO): YES